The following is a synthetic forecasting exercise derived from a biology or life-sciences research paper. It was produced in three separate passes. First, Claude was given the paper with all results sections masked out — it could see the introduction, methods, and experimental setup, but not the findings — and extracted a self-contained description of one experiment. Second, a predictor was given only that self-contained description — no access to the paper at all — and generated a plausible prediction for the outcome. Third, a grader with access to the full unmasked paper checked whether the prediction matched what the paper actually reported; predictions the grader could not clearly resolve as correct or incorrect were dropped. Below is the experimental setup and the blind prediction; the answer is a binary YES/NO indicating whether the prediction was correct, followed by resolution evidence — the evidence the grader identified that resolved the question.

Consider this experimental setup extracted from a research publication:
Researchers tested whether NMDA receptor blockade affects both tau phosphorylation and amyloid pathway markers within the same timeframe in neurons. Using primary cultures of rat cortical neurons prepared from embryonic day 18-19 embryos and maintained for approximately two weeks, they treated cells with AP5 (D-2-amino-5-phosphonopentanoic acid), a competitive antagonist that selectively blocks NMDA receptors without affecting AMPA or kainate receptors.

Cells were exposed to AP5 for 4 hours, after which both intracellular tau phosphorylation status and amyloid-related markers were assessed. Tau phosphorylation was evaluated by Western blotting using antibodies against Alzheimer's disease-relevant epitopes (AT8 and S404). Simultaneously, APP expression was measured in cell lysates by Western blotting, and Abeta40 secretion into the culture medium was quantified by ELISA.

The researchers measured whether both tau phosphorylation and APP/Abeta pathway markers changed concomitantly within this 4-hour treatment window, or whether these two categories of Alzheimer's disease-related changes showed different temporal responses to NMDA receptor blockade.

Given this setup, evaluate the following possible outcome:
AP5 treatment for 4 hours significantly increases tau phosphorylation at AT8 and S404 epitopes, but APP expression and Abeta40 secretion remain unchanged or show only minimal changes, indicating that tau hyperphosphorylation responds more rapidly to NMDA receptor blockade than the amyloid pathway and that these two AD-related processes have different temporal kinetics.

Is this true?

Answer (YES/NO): NO